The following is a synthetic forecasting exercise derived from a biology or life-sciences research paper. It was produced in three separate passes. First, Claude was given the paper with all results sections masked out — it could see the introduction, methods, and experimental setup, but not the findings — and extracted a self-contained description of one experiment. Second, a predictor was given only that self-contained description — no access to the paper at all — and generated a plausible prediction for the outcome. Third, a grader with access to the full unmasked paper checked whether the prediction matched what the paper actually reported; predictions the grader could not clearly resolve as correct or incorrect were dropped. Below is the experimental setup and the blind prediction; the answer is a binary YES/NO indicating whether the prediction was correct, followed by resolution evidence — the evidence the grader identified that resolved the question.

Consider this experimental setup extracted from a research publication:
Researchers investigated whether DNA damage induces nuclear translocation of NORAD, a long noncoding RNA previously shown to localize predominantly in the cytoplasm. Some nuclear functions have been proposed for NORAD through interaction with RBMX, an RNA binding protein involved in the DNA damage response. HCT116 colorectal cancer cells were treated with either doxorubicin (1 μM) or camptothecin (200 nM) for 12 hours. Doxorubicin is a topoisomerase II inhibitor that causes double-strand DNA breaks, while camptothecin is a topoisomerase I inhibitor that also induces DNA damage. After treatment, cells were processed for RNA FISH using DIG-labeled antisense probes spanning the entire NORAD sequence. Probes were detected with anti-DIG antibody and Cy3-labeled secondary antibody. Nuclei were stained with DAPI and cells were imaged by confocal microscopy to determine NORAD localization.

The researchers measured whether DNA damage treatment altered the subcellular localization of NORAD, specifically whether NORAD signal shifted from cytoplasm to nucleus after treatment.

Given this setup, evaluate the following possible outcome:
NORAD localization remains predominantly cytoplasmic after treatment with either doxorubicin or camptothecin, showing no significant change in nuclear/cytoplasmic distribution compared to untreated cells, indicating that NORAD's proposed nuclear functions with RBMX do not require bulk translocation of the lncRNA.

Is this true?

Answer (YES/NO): YES